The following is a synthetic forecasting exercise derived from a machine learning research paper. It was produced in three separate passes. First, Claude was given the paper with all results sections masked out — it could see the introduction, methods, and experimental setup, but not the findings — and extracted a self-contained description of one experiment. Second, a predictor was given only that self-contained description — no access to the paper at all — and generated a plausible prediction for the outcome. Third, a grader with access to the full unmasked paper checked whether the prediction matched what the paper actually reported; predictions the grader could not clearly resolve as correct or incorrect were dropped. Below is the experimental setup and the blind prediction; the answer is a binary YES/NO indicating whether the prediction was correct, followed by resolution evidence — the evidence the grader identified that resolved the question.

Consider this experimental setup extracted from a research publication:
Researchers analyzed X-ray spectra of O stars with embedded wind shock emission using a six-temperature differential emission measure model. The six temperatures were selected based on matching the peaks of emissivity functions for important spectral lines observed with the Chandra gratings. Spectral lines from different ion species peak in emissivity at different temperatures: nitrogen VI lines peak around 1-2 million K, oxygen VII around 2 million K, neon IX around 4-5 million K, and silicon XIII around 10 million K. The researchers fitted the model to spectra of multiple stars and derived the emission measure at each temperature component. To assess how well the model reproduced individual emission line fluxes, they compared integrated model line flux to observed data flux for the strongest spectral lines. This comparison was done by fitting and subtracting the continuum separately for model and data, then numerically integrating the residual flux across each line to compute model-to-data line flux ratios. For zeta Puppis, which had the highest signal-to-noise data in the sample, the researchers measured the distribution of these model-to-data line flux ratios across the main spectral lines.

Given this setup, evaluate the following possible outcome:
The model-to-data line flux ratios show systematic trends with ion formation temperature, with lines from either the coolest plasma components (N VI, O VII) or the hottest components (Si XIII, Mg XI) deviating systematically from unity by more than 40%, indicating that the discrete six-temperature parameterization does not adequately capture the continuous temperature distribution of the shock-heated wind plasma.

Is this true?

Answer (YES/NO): NO